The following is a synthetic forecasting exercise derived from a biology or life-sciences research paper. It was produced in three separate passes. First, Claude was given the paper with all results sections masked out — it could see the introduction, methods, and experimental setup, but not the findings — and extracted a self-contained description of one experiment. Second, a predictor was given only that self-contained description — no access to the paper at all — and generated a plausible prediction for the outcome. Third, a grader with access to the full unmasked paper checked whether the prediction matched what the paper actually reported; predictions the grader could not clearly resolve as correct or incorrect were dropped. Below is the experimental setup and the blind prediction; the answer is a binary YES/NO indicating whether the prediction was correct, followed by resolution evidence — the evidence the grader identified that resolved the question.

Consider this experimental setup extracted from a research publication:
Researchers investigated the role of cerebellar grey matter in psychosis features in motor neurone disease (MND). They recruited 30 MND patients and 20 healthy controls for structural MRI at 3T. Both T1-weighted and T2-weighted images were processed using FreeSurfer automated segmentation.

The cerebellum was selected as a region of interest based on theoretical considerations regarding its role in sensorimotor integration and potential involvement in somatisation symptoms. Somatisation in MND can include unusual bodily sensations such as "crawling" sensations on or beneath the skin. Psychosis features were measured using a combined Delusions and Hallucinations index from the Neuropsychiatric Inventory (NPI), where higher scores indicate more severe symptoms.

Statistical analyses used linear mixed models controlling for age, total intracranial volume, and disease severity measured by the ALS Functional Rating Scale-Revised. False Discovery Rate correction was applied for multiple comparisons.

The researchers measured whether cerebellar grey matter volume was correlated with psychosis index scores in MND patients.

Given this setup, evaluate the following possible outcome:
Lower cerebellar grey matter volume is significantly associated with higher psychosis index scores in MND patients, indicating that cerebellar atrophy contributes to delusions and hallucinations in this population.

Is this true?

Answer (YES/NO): NO